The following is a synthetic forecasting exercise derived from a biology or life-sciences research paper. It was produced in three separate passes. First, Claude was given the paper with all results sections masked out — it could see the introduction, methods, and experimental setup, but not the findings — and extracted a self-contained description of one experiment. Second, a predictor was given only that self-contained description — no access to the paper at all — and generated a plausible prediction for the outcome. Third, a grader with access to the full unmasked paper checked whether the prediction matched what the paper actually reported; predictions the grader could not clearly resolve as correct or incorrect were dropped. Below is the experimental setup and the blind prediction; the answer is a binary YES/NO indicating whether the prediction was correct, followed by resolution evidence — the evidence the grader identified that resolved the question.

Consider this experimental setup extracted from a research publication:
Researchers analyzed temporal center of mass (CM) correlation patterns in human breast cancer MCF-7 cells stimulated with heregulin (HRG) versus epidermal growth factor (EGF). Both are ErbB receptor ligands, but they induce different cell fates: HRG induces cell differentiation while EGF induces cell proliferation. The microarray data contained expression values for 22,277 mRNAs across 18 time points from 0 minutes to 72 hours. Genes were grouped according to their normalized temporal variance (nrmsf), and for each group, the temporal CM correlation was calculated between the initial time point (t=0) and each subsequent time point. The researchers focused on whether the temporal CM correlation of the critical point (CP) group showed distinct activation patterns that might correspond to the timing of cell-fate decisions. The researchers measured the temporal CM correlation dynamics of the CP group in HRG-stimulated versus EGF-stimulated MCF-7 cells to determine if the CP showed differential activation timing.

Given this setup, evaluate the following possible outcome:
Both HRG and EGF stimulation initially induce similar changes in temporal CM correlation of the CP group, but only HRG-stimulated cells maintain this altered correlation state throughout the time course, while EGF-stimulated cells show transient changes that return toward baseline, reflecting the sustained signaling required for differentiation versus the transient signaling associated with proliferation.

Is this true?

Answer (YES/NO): NO